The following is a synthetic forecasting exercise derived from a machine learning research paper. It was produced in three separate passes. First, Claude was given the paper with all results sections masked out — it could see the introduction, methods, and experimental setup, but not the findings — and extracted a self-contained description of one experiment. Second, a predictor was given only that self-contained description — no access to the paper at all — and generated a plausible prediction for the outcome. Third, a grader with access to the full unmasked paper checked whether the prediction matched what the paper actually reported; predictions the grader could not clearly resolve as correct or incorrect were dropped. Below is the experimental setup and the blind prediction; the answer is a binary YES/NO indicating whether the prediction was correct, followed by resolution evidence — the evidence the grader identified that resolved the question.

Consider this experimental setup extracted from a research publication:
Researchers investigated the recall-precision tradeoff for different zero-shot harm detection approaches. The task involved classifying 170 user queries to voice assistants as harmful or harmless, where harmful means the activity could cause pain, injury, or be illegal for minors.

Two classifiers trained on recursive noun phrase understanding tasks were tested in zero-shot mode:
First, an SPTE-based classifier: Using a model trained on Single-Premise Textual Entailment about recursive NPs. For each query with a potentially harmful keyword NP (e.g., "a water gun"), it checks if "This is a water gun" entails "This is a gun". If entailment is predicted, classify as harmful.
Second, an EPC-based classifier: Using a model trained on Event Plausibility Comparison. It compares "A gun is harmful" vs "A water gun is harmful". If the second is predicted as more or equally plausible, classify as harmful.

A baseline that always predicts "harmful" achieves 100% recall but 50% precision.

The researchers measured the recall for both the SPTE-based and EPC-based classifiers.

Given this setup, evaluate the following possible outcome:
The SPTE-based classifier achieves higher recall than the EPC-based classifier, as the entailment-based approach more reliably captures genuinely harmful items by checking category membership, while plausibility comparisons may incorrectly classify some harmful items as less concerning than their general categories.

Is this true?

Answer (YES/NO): YES